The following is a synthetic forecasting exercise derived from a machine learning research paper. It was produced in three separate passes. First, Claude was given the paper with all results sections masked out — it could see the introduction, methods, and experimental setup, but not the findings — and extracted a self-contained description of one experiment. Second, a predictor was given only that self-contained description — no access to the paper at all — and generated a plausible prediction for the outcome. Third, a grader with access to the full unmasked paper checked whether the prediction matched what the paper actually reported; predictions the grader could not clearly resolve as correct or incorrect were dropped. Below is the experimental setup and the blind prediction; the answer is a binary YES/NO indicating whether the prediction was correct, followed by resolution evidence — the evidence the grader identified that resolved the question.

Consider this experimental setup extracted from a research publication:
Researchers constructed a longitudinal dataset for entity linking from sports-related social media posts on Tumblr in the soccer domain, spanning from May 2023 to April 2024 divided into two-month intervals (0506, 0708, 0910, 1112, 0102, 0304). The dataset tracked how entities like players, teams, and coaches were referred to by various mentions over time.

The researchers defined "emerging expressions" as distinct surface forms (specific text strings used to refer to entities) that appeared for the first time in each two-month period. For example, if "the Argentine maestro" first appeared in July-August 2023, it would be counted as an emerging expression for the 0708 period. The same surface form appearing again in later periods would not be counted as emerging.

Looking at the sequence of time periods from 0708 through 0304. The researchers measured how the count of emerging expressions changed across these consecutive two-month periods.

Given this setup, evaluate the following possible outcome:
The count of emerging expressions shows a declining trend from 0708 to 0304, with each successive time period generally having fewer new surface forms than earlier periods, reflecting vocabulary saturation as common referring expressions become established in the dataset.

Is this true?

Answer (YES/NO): NO